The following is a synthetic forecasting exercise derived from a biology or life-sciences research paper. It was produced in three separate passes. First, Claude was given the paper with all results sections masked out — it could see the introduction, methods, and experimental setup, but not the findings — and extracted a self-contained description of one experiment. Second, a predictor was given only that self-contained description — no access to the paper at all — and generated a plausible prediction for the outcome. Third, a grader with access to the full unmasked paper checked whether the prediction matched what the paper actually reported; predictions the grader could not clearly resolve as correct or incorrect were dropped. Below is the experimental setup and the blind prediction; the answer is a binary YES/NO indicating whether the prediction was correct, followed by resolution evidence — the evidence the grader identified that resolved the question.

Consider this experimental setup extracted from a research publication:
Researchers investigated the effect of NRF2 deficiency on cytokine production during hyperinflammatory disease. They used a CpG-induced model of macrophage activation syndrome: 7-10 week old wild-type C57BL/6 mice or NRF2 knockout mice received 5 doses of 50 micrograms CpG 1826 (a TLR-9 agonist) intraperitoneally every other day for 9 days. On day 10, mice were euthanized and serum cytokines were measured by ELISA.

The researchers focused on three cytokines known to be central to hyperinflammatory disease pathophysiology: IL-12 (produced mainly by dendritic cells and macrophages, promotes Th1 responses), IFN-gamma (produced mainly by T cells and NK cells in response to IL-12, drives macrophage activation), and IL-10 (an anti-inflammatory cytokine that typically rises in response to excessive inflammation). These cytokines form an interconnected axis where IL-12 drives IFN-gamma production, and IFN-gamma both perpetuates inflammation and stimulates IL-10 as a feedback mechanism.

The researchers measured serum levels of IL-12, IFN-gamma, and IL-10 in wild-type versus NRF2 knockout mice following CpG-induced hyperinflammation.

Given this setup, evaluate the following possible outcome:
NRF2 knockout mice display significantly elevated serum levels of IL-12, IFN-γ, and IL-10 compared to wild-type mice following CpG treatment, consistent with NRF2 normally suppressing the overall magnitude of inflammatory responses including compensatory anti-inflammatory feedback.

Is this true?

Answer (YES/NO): YES